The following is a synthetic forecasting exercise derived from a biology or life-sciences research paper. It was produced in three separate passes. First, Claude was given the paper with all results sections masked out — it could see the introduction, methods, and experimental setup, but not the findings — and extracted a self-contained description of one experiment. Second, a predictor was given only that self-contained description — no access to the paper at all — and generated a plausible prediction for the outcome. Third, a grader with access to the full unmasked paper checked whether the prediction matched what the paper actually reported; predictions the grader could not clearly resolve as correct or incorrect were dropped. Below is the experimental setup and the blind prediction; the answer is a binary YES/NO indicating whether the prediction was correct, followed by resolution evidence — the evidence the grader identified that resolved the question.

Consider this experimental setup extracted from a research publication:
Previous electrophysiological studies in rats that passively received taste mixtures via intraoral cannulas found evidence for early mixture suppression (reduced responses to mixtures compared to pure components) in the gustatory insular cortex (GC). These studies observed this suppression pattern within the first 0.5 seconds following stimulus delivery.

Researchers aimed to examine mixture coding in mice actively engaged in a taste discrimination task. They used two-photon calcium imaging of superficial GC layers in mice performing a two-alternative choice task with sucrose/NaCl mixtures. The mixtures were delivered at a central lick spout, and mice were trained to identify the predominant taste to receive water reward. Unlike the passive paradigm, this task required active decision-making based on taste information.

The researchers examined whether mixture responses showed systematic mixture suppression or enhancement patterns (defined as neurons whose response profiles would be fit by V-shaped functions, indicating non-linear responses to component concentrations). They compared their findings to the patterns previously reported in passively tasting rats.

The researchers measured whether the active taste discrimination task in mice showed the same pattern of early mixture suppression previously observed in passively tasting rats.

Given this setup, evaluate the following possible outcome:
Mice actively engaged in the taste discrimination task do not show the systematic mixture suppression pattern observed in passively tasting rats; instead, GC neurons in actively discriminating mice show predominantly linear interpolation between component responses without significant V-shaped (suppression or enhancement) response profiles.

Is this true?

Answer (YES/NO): YES